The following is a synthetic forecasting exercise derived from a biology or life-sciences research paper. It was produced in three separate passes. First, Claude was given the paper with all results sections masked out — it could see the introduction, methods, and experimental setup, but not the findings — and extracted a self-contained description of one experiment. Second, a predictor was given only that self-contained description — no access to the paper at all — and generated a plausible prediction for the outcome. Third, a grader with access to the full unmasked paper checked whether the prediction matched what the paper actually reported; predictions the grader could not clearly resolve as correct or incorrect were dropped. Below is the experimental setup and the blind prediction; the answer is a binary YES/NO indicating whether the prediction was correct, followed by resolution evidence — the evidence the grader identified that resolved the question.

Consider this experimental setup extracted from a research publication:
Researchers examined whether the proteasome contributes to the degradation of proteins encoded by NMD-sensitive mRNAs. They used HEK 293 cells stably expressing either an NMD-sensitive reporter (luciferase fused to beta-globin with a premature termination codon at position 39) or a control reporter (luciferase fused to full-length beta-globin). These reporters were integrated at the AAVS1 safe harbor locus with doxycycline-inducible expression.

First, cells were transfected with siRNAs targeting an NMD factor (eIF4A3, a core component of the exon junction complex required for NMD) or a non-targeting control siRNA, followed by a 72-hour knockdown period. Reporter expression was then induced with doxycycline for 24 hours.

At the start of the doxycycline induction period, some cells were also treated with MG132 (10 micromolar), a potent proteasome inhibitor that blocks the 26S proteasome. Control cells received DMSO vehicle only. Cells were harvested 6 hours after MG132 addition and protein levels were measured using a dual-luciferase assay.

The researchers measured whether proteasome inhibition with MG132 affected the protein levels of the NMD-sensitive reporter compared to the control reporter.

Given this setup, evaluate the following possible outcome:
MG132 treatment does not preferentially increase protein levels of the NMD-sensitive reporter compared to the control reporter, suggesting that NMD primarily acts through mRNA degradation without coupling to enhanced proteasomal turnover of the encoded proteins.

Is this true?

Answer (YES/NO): NO